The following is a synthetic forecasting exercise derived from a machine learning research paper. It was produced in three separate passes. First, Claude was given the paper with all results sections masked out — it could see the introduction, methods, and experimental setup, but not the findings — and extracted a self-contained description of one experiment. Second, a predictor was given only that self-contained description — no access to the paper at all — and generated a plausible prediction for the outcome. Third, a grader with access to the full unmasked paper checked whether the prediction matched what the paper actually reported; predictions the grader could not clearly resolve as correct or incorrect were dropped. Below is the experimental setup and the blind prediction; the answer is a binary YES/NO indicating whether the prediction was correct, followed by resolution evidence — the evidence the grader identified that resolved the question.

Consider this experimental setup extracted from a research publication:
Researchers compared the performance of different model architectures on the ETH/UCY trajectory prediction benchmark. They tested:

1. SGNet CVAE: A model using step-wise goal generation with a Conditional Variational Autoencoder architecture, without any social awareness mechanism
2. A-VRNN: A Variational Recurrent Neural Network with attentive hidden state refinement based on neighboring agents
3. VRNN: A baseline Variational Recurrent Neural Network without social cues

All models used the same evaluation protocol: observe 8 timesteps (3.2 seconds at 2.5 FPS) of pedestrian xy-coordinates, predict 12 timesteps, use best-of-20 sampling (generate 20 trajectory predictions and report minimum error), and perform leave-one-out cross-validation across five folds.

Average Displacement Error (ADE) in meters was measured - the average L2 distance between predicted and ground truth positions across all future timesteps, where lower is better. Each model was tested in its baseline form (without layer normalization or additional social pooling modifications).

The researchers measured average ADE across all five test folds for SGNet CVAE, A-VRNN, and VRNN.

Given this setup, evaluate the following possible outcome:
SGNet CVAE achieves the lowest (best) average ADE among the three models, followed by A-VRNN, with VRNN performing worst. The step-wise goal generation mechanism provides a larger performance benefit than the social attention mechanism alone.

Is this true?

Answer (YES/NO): NO